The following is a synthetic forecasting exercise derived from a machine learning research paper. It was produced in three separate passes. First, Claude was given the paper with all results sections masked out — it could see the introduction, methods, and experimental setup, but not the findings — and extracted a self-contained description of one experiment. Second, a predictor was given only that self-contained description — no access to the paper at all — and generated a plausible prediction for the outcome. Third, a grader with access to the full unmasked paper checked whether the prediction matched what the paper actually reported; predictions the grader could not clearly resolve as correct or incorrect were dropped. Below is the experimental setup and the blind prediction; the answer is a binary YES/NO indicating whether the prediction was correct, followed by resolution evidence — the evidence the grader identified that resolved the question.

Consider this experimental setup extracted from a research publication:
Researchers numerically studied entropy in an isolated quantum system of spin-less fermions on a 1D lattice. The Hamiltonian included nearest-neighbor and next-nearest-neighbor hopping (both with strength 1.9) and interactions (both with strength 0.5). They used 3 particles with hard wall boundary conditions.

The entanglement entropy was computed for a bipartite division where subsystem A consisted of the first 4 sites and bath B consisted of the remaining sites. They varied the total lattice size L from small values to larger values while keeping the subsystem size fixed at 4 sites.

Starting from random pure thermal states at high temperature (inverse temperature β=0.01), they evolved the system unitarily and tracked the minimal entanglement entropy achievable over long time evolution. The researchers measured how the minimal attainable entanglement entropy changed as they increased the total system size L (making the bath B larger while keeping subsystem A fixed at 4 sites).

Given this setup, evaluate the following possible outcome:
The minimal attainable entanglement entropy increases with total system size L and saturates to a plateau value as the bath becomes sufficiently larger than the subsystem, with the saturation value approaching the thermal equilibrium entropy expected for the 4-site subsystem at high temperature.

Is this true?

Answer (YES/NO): NO